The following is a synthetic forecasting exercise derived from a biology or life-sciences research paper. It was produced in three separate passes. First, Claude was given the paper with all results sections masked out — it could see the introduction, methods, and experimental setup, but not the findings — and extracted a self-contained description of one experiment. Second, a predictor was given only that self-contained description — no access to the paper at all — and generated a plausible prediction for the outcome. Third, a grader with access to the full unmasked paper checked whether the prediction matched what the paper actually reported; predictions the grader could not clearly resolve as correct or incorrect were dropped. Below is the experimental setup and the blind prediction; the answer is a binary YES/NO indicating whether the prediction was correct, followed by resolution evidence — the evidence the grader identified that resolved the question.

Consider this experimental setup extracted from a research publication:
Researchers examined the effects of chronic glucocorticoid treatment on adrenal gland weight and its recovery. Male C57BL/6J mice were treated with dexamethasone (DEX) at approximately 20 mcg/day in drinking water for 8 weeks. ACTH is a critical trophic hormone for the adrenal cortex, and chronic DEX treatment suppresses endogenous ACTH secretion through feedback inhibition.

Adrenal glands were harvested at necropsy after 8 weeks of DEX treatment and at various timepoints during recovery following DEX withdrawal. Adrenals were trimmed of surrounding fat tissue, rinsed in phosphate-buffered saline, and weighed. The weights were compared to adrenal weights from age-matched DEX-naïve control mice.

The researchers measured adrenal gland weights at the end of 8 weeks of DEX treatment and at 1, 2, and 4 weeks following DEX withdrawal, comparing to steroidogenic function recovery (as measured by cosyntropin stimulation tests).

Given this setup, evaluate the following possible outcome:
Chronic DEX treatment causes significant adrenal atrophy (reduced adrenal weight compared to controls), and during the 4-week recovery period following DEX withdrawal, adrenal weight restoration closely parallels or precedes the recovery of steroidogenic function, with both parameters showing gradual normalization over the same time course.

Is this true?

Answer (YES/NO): NO